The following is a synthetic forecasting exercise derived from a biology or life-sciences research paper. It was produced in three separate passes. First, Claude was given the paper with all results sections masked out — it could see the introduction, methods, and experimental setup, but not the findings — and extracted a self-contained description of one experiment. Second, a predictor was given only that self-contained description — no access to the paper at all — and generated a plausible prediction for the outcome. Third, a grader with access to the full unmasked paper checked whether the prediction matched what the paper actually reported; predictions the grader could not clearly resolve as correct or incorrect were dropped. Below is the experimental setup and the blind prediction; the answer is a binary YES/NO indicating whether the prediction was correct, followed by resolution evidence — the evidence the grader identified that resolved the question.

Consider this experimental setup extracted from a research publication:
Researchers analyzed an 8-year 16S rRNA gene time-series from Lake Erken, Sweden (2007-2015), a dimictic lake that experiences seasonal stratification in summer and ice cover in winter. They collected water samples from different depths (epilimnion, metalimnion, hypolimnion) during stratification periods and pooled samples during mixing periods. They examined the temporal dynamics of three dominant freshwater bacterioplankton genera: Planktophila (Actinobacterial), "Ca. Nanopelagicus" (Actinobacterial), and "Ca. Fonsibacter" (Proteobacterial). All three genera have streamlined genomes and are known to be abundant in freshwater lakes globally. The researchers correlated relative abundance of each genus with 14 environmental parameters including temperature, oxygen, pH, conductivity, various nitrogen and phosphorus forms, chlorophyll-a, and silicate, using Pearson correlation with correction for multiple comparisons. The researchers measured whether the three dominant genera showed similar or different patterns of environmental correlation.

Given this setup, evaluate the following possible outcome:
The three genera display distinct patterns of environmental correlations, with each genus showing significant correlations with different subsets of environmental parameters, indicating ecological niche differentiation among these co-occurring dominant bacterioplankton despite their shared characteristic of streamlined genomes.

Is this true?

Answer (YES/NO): NO